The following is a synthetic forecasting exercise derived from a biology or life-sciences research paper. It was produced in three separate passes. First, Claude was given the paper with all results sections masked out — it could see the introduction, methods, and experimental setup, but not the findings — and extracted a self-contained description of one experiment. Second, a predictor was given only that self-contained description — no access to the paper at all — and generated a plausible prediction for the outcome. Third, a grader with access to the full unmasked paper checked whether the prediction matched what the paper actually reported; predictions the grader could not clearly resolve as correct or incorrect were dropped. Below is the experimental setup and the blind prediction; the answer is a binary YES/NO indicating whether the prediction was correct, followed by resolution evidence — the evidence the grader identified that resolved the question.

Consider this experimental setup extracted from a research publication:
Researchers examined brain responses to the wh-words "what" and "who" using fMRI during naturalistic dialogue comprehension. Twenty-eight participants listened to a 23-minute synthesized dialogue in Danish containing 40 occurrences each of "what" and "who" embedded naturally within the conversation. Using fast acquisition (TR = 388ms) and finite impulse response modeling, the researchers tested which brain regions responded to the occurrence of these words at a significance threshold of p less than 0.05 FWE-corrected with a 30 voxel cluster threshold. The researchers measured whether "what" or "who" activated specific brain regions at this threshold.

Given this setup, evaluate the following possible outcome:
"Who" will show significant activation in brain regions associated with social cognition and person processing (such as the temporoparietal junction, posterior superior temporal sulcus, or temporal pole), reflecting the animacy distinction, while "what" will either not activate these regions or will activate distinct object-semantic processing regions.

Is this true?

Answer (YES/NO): NO